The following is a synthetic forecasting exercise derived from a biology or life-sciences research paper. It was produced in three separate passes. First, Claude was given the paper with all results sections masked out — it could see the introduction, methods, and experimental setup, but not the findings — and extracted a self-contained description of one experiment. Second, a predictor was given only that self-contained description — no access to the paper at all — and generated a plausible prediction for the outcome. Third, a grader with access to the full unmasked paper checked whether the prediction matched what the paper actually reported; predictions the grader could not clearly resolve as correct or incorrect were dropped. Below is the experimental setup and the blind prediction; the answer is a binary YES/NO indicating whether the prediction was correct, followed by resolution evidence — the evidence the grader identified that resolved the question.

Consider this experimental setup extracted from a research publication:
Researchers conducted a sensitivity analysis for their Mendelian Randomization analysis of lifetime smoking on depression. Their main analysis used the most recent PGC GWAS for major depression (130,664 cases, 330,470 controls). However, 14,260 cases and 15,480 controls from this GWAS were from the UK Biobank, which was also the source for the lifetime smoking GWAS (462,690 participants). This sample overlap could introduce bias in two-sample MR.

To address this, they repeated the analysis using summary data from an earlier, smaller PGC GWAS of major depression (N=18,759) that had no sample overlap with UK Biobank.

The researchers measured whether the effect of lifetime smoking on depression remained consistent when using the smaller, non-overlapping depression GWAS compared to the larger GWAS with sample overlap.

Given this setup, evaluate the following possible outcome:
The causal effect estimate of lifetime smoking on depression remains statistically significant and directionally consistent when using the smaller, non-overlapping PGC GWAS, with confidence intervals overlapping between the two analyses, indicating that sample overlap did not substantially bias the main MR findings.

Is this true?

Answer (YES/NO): NO